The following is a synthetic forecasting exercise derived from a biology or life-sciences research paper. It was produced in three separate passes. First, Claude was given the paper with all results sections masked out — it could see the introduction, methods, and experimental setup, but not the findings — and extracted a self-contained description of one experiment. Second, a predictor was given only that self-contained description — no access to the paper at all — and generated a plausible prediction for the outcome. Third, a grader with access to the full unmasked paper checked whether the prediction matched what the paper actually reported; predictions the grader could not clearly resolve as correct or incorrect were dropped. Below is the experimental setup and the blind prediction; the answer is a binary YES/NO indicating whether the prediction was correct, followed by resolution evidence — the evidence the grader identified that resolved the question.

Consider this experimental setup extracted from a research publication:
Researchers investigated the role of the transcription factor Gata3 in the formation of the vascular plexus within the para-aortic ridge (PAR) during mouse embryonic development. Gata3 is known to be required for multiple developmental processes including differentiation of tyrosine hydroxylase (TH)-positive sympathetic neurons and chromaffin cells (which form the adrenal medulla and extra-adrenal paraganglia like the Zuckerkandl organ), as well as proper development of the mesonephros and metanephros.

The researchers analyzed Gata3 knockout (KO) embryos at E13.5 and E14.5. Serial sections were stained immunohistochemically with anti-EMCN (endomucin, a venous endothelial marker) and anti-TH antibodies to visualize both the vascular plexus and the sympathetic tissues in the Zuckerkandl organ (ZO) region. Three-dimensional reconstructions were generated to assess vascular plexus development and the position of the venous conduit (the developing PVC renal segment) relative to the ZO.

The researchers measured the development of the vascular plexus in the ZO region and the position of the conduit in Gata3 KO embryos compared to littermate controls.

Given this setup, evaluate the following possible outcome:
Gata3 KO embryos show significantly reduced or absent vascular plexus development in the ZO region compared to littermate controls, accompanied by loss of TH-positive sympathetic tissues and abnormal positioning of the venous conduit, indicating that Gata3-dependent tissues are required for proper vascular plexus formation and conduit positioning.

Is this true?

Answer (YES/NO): YES